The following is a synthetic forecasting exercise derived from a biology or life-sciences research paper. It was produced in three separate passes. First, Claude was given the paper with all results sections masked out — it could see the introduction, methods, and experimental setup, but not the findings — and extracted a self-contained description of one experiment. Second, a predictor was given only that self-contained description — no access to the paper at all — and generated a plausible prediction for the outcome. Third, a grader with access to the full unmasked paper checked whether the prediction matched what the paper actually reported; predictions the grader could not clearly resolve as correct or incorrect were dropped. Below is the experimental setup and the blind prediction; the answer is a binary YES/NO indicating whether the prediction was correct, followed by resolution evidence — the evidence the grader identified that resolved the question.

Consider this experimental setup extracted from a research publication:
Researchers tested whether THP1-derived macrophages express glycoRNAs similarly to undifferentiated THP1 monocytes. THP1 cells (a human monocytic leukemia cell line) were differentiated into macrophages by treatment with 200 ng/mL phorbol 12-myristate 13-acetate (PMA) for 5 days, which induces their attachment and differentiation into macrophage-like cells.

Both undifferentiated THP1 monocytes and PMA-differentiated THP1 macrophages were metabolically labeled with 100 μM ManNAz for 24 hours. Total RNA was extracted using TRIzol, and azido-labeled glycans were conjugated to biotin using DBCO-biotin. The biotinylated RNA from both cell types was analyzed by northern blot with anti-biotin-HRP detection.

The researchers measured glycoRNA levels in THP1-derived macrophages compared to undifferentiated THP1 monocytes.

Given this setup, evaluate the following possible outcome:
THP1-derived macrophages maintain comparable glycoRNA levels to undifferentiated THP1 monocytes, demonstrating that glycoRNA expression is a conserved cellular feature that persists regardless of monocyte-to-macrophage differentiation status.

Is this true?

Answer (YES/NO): NO